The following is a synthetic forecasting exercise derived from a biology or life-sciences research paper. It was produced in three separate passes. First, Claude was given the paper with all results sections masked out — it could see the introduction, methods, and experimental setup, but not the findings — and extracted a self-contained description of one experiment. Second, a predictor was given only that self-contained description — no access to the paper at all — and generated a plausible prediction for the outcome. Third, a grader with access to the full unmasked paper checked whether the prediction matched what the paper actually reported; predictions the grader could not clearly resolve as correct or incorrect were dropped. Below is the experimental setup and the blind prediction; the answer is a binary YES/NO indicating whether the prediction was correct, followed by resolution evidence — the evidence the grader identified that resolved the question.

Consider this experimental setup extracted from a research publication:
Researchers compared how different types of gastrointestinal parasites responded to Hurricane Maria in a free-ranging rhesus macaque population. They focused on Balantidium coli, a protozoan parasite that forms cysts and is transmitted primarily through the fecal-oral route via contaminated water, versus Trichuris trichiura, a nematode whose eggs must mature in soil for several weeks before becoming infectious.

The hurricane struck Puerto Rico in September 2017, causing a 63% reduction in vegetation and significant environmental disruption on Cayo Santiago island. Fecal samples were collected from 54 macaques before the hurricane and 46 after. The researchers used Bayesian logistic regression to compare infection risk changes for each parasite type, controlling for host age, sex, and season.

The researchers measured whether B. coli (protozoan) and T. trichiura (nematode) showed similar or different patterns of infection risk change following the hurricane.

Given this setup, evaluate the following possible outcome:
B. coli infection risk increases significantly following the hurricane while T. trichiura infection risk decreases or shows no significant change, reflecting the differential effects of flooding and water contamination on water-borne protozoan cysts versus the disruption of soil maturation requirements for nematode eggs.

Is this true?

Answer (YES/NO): NO